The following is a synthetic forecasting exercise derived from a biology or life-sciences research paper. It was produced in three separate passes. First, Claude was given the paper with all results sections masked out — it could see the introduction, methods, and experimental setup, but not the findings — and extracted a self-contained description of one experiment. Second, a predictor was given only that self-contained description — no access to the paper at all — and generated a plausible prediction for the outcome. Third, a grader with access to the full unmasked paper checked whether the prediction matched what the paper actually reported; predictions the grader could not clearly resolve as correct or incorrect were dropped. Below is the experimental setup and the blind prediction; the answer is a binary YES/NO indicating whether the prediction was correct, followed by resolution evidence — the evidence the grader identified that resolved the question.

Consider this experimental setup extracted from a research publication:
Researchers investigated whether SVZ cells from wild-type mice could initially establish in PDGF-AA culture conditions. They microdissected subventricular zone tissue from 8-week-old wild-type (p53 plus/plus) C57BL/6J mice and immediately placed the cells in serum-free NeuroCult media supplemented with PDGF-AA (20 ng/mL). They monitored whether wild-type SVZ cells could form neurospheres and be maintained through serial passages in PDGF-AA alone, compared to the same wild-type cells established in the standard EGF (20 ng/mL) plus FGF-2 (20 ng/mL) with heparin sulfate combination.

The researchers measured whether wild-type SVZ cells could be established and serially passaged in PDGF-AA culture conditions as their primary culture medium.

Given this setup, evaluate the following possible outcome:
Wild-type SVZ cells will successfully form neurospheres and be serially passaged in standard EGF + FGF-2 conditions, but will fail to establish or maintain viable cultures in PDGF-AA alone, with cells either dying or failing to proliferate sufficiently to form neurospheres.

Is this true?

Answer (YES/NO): YES